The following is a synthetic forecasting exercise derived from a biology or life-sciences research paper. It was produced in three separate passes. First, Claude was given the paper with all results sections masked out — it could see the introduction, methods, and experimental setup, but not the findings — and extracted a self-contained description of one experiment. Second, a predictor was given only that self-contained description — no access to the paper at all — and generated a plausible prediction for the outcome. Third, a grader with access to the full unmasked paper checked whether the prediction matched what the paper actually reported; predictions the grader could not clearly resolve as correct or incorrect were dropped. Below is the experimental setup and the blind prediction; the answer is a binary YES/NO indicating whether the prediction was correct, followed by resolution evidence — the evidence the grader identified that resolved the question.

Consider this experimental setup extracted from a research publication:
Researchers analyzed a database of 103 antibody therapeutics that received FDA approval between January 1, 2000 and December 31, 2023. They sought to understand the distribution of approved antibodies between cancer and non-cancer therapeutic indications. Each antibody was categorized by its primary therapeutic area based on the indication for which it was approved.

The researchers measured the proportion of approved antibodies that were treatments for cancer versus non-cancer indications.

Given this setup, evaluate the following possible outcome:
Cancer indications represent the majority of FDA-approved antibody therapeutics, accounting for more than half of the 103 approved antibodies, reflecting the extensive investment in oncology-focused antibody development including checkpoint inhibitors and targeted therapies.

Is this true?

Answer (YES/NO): NO